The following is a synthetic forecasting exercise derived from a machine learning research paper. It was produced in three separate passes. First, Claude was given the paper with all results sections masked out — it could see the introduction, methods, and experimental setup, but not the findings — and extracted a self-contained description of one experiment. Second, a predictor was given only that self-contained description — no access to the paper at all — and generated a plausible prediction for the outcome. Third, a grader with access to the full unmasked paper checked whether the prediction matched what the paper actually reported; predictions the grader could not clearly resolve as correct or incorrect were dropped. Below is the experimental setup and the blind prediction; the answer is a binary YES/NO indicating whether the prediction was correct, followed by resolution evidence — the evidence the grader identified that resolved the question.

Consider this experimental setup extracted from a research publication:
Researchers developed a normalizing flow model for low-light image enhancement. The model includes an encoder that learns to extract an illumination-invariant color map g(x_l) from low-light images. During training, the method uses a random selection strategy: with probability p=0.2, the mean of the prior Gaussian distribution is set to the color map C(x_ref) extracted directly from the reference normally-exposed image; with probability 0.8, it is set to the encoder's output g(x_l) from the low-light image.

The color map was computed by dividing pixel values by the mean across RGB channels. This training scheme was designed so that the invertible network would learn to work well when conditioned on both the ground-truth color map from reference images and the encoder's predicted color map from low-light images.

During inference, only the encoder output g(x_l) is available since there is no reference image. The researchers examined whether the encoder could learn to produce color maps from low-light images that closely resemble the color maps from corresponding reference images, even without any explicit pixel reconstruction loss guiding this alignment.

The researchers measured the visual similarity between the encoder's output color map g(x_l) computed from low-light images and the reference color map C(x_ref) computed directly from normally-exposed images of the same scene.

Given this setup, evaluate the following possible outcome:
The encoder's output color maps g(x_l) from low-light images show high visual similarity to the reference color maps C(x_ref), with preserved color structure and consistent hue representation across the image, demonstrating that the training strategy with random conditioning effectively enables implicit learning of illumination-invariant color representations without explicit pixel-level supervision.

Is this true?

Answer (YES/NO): YES